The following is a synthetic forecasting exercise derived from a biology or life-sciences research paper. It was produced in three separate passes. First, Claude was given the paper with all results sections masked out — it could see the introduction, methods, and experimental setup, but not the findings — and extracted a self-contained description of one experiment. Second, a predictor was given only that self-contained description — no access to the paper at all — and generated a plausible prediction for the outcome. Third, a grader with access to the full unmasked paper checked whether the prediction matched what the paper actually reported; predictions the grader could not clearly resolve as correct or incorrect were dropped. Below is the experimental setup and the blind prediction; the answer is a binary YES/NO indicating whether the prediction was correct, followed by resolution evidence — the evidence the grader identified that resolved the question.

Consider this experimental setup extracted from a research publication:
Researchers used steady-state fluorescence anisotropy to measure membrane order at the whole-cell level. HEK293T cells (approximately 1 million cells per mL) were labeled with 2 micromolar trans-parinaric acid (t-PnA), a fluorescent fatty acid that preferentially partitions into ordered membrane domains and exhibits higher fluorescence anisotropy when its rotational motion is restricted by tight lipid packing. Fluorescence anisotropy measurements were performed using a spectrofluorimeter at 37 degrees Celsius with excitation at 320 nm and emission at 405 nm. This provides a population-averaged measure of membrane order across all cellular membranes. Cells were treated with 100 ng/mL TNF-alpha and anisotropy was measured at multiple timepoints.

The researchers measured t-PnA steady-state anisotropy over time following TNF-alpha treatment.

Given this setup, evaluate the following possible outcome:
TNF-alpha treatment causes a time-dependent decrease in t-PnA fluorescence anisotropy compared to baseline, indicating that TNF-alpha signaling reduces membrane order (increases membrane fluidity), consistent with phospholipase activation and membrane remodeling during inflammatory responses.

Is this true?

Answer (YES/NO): NO